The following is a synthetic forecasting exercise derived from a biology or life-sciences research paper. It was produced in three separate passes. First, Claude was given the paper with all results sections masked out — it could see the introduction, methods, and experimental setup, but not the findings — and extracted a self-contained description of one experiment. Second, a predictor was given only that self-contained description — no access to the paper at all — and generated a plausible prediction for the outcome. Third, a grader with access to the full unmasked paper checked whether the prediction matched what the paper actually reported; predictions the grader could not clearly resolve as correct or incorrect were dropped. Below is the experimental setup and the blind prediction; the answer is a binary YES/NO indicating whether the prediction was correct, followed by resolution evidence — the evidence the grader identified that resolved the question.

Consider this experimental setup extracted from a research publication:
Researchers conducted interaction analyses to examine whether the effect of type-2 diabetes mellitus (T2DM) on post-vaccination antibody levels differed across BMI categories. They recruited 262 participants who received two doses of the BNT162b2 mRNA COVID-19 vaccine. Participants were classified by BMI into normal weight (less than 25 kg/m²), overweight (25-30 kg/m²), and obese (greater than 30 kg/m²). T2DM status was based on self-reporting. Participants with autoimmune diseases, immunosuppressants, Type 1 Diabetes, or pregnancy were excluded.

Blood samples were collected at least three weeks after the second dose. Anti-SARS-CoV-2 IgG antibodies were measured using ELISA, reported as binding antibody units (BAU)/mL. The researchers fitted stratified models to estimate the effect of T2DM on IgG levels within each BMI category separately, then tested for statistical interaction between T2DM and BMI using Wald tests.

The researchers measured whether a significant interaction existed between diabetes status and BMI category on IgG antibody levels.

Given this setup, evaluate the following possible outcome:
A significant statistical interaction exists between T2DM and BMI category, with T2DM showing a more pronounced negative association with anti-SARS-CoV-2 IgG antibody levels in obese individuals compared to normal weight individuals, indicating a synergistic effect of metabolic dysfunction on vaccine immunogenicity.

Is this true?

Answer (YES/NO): NO